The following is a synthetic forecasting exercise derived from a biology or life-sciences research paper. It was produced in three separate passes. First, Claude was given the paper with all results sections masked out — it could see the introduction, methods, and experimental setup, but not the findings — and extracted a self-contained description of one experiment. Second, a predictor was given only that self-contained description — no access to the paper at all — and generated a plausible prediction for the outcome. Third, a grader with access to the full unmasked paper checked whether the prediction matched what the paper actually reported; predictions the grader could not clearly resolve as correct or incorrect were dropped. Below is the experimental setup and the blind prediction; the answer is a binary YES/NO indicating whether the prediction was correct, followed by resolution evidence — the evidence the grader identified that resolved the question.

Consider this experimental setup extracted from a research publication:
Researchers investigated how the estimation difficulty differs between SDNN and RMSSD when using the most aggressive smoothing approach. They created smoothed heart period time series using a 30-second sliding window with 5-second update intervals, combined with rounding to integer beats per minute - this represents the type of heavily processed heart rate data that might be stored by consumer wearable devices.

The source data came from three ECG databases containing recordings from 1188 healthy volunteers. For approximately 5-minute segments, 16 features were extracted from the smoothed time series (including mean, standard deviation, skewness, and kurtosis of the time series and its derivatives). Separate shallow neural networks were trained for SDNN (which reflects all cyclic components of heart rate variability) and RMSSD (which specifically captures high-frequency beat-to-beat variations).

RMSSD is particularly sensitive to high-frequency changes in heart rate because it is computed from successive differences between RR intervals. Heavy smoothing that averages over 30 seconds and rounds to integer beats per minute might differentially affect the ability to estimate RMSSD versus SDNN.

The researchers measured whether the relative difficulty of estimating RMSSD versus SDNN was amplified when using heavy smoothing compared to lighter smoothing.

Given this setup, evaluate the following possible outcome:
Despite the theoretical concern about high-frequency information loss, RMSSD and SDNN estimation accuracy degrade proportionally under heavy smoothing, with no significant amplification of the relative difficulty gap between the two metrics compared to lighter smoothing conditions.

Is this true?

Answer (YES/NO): NO